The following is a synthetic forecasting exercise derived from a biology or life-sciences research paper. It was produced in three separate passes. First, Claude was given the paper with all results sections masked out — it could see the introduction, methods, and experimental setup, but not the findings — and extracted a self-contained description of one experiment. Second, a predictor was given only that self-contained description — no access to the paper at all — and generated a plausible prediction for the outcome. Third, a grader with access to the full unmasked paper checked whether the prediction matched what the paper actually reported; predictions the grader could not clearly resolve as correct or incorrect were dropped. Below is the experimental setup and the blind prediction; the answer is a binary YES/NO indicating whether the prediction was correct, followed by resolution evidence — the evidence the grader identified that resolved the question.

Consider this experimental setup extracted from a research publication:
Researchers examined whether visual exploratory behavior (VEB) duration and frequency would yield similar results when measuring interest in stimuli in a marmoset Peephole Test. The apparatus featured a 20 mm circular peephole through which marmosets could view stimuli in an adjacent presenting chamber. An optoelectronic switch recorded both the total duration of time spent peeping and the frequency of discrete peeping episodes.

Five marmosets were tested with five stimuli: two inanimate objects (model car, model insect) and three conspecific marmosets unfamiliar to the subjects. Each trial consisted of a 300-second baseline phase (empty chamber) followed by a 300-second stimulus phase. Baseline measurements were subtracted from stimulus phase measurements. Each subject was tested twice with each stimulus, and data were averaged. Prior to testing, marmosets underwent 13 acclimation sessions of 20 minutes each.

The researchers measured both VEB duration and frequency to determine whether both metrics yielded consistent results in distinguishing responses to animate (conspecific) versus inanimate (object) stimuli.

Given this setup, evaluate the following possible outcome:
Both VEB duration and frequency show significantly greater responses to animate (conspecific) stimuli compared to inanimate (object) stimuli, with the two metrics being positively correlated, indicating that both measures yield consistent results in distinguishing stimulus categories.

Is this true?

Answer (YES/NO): NO